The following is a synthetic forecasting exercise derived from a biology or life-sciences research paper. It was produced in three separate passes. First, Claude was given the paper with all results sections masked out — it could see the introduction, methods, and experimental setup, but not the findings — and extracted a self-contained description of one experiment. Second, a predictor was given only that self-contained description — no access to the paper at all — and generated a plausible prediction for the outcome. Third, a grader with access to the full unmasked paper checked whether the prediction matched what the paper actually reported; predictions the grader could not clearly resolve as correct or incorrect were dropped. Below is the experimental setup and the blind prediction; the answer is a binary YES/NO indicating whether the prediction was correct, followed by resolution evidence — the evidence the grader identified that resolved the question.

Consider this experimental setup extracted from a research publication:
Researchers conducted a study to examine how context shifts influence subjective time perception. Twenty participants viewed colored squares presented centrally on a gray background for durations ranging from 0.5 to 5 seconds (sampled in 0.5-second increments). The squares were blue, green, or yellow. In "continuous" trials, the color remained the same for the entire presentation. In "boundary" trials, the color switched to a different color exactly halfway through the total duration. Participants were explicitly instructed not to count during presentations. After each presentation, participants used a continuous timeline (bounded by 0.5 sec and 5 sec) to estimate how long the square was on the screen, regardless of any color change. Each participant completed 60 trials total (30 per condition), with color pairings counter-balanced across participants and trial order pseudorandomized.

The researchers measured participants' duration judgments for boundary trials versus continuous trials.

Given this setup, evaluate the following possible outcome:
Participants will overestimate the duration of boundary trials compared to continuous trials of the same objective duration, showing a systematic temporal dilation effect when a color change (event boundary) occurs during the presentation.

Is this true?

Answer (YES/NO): NO